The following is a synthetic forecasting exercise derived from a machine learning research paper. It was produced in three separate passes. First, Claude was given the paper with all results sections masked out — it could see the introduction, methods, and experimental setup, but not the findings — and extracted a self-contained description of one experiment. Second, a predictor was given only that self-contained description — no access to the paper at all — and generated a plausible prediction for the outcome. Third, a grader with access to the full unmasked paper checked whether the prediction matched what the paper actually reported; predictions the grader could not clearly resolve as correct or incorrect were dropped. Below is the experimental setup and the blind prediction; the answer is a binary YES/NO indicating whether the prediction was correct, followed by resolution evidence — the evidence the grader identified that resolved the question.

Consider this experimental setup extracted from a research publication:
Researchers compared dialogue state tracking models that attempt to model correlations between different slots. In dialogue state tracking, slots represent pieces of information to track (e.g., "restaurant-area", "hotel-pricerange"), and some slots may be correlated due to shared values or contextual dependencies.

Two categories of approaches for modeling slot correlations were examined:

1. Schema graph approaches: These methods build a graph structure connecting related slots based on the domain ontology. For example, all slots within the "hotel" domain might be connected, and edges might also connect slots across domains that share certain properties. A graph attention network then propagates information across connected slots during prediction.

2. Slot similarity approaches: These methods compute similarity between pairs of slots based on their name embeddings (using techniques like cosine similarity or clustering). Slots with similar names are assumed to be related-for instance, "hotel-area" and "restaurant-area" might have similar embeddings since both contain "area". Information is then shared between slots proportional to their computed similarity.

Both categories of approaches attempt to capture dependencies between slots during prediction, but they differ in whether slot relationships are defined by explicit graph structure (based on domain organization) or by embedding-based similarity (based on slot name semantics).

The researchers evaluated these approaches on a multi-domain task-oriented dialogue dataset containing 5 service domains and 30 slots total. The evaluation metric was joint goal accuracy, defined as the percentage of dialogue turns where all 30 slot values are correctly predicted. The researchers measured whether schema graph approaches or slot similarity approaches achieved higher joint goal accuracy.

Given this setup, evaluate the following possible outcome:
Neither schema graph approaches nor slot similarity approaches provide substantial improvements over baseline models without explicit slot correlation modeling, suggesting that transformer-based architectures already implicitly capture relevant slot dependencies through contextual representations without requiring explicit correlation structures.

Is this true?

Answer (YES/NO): NO